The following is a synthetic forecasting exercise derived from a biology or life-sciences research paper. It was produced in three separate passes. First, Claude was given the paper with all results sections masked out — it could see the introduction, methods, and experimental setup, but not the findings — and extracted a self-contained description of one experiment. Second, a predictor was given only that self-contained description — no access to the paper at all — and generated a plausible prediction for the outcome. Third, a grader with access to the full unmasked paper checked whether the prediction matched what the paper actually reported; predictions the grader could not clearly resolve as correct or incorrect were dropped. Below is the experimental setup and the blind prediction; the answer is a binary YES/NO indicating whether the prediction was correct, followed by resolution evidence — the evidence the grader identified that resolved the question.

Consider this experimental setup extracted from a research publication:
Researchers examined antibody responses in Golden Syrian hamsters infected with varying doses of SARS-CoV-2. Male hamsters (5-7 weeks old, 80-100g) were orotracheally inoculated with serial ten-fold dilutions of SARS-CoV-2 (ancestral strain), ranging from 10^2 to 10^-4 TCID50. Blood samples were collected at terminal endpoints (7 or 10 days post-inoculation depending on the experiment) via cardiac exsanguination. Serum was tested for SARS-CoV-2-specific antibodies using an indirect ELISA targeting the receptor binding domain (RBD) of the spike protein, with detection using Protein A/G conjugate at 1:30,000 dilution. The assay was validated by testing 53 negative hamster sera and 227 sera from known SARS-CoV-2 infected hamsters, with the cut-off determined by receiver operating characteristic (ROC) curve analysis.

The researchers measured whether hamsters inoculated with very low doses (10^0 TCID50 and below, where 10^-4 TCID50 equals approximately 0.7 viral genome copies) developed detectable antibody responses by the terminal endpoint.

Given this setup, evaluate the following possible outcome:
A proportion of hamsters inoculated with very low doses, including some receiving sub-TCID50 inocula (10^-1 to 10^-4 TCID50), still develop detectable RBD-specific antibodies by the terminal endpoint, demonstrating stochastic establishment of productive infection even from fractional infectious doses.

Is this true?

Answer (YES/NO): YES